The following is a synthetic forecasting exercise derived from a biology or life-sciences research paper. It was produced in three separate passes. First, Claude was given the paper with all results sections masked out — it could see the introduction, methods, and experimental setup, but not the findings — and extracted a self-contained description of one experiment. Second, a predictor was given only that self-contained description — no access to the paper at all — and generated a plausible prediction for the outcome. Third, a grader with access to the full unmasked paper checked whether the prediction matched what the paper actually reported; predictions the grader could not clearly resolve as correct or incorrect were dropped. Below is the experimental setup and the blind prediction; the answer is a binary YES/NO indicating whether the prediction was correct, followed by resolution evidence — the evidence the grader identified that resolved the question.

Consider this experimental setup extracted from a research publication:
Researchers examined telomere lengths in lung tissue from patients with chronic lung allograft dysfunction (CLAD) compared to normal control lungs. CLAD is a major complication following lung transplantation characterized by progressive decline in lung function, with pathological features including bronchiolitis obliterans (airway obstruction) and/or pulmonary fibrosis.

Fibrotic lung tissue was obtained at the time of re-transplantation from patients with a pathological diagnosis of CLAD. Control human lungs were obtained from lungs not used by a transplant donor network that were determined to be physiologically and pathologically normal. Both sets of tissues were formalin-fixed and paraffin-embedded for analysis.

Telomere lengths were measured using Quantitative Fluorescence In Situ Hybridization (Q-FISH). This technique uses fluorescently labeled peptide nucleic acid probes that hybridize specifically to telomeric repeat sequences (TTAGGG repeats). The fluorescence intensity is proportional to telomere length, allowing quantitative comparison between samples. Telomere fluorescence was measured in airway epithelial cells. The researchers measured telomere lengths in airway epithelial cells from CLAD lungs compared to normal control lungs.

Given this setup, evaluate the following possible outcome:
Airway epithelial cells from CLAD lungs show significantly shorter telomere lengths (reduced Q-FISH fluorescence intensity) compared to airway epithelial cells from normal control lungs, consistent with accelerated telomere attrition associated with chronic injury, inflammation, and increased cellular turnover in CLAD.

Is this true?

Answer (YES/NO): YES